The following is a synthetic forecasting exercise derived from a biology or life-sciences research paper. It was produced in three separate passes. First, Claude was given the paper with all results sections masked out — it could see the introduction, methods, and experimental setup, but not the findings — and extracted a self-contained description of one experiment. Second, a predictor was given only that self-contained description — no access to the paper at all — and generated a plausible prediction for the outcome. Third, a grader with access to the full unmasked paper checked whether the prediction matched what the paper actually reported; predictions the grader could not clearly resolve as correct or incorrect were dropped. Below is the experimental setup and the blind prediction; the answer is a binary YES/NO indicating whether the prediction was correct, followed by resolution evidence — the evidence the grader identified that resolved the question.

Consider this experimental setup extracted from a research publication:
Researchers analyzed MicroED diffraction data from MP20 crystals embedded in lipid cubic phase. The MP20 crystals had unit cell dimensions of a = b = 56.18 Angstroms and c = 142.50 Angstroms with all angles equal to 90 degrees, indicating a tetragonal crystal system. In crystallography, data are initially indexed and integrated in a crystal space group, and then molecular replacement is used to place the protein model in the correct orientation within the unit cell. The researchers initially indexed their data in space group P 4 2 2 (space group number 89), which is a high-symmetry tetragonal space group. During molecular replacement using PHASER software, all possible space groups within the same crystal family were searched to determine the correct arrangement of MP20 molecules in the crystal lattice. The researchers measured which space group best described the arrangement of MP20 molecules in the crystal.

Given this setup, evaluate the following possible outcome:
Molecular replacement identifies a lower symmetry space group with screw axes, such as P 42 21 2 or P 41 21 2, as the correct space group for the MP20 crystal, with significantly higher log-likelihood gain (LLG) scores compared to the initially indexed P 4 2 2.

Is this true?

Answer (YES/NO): NO